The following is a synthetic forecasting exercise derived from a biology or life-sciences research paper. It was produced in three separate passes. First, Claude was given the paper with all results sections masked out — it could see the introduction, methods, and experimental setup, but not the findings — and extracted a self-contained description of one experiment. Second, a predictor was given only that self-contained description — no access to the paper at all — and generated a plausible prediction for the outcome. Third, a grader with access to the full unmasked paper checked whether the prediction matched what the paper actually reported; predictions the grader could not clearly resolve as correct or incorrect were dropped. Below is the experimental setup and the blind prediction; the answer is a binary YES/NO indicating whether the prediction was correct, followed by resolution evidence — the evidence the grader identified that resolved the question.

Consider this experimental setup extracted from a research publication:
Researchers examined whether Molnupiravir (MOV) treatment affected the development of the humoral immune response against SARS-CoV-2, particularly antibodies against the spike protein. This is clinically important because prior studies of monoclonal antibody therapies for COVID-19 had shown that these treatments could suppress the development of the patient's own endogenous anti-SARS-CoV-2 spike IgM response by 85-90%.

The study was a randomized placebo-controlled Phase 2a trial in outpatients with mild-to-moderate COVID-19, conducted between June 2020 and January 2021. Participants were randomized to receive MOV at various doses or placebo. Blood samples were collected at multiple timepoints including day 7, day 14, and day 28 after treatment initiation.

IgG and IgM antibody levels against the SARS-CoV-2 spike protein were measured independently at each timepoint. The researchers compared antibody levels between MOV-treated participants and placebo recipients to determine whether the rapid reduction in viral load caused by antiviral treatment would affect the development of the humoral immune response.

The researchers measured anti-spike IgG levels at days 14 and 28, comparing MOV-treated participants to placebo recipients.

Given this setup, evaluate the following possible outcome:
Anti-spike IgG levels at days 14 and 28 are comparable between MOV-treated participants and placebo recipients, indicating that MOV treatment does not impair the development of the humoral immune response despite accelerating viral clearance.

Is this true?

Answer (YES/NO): YES